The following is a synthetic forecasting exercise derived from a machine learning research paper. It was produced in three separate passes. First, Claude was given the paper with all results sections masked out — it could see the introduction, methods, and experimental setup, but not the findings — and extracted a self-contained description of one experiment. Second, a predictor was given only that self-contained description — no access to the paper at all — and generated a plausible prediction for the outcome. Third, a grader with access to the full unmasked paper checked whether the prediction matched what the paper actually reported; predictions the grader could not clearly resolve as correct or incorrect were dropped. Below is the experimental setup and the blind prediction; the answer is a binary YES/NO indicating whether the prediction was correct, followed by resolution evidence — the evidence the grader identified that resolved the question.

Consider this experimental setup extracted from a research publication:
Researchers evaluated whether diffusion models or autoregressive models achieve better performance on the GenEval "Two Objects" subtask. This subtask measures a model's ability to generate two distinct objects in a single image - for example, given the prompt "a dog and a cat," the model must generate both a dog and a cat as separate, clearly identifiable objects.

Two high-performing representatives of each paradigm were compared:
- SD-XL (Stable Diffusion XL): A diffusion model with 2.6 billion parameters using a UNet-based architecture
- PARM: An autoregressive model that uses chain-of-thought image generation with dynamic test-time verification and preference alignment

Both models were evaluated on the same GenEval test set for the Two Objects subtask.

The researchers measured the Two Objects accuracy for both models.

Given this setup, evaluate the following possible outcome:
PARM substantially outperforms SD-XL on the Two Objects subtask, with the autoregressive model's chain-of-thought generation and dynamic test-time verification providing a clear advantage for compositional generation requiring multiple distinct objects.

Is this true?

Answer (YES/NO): YES